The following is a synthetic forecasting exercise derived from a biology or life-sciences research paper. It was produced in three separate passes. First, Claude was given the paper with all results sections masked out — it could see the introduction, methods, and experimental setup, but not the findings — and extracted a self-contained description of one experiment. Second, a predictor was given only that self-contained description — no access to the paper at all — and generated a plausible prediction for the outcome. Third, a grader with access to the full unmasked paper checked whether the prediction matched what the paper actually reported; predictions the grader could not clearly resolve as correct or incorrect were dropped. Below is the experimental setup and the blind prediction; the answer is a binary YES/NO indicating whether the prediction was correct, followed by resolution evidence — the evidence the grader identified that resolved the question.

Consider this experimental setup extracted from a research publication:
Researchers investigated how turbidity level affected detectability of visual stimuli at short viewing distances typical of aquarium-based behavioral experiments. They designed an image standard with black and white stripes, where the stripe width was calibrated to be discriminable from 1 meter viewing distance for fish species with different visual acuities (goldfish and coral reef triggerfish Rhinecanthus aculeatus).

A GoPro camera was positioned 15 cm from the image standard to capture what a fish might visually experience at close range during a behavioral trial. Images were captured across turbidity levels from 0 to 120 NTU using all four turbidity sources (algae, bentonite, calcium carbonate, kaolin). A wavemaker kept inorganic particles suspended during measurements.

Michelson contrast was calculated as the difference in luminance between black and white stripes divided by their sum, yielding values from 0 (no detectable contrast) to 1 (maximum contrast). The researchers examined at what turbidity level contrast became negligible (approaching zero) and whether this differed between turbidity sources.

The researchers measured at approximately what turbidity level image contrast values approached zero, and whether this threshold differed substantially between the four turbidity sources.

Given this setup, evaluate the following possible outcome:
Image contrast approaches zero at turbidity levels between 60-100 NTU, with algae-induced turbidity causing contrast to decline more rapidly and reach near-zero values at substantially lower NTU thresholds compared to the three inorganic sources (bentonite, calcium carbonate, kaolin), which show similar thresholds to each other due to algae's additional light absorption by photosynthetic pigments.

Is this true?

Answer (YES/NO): NO